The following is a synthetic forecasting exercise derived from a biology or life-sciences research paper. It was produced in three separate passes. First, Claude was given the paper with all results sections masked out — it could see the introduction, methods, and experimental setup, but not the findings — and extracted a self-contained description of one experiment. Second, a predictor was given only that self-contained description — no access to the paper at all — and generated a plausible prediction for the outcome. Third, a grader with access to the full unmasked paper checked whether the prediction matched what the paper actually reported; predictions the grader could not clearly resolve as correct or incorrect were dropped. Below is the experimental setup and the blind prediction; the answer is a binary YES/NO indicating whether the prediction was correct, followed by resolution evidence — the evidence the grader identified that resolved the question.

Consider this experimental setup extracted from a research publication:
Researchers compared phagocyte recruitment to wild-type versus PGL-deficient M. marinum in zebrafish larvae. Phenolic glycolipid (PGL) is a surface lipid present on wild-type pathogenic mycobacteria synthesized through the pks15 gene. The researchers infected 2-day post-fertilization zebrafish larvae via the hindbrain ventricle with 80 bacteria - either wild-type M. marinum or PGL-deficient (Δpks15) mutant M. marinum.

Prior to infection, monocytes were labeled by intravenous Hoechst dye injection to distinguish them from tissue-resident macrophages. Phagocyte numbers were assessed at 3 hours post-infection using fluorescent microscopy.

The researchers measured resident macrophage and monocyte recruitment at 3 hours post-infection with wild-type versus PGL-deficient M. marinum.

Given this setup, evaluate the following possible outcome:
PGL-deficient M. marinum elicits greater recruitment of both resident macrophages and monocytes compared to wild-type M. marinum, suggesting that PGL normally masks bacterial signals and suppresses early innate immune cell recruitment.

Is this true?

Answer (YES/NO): NO